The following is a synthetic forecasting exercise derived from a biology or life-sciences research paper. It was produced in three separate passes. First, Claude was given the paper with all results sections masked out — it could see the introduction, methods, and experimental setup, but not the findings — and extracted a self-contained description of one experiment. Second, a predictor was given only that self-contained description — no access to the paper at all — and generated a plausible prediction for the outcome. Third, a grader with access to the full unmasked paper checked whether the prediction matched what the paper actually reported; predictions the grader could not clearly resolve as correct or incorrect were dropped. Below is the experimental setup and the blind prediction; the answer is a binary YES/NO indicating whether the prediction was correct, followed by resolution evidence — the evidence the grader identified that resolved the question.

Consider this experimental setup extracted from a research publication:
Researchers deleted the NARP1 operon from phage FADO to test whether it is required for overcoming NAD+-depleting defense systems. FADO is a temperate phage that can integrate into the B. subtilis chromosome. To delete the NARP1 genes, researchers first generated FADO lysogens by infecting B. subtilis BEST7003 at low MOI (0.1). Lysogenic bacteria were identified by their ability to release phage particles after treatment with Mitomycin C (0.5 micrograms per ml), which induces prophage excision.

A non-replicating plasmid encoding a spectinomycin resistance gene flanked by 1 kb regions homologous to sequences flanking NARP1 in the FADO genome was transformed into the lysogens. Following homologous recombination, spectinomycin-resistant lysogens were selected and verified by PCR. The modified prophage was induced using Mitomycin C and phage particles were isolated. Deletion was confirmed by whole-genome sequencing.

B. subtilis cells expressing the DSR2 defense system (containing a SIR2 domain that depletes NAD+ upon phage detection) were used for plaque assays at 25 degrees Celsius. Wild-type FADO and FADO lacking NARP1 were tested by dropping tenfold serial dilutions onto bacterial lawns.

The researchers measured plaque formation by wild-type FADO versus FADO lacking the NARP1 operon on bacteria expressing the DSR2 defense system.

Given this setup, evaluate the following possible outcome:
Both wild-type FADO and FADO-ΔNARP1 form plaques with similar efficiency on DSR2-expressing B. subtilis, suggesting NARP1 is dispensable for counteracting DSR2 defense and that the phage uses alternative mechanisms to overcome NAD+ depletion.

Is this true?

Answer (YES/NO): NO